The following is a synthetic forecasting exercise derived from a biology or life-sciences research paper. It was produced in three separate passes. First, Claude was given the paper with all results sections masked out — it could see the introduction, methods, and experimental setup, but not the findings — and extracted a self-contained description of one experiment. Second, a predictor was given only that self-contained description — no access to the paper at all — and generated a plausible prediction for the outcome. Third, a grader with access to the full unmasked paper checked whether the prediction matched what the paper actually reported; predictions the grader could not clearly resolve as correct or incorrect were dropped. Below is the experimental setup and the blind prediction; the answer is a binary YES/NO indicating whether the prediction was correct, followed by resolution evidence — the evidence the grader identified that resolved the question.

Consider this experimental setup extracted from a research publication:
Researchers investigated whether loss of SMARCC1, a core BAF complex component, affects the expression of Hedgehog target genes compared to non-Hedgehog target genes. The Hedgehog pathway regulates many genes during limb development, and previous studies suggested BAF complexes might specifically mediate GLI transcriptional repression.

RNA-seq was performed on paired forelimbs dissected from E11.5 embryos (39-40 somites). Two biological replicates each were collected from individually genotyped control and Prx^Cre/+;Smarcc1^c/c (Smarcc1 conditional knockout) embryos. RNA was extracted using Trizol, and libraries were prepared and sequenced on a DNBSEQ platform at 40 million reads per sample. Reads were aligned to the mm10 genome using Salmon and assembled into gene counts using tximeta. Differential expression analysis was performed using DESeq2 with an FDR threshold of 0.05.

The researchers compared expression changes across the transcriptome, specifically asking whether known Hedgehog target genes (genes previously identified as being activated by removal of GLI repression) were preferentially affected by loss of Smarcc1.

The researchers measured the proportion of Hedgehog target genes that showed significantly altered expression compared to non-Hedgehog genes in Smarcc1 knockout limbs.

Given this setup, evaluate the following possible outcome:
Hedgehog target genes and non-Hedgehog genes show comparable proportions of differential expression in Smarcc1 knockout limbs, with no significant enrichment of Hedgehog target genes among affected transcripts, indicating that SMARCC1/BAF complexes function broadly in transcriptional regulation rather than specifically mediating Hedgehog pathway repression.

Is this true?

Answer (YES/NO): YES